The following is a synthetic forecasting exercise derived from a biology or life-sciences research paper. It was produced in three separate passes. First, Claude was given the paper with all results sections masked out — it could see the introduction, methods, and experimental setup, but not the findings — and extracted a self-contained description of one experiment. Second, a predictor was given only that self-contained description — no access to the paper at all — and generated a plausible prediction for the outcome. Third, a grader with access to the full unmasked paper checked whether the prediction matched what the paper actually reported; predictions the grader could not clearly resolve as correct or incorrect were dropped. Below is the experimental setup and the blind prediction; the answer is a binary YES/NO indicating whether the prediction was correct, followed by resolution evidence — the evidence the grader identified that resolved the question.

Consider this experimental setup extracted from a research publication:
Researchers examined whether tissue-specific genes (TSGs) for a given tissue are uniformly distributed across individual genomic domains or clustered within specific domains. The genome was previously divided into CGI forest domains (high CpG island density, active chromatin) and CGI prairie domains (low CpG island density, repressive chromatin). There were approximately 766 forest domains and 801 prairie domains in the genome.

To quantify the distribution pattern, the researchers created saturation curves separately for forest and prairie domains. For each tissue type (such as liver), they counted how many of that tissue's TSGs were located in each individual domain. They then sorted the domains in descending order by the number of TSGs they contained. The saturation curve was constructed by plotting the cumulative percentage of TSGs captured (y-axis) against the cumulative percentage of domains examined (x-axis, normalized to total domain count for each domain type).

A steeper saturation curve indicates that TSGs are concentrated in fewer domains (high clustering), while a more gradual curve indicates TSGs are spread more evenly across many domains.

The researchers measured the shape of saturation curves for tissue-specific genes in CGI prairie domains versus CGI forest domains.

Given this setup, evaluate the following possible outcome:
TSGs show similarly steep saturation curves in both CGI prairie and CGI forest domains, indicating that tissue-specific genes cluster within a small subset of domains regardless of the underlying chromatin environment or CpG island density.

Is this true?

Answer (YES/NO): NO